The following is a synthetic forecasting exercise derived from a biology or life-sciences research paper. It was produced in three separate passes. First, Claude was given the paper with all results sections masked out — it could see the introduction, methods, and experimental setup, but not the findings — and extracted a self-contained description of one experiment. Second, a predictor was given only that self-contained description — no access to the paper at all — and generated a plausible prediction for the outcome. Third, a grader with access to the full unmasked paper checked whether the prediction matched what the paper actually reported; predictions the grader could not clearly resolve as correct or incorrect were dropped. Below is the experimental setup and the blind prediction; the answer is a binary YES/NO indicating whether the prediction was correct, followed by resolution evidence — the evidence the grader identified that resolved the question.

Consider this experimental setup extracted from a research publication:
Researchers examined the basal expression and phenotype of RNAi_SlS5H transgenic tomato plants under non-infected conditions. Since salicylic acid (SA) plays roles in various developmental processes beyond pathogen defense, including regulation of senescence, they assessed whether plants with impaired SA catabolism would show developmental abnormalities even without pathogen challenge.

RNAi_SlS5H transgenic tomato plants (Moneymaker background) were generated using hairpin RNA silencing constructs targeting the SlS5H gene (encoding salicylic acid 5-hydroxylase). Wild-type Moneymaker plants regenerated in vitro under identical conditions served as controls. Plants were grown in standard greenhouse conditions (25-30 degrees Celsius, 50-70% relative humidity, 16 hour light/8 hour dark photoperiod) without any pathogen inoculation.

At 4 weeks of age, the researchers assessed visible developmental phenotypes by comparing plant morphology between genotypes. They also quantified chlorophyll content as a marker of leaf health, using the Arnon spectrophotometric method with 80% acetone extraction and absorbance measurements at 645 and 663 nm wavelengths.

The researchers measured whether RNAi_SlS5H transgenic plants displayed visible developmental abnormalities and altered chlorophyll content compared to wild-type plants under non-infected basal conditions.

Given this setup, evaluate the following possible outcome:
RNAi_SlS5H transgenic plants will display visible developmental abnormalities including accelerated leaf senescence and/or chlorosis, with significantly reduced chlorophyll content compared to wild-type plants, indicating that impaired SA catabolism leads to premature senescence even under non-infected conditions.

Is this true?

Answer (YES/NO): YES